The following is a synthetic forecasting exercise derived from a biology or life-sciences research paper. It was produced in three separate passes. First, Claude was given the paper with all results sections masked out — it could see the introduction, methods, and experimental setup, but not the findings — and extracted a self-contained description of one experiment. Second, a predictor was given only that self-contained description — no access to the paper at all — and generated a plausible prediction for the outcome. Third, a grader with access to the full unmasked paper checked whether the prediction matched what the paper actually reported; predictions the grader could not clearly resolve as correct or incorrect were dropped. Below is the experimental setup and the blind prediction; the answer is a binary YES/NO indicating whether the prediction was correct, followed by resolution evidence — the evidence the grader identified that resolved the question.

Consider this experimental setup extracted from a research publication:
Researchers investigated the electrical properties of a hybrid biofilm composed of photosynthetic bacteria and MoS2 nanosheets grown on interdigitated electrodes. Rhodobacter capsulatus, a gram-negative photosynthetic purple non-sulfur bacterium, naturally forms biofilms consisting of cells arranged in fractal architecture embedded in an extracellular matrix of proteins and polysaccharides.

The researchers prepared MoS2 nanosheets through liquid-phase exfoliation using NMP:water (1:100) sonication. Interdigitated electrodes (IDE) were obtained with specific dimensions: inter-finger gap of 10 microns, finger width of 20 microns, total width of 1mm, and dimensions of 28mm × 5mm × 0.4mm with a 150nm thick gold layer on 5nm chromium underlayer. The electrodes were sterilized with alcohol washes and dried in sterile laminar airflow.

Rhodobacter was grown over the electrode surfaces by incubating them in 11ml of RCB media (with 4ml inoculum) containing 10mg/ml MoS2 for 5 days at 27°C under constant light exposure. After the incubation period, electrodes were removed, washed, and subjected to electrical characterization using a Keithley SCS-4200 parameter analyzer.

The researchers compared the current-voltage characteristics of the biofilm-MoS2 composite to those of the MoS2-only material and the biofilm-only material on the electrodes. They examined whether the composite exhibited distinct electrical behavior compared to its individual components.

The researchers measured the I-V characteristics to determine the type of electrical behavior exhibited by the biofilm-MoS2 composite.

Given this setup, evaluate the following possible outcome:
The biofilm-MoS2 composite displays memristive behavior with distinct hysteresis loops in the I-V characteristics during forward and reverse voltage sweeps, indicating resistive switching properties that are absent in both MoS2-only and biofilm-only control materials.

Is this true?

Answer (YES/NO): NO